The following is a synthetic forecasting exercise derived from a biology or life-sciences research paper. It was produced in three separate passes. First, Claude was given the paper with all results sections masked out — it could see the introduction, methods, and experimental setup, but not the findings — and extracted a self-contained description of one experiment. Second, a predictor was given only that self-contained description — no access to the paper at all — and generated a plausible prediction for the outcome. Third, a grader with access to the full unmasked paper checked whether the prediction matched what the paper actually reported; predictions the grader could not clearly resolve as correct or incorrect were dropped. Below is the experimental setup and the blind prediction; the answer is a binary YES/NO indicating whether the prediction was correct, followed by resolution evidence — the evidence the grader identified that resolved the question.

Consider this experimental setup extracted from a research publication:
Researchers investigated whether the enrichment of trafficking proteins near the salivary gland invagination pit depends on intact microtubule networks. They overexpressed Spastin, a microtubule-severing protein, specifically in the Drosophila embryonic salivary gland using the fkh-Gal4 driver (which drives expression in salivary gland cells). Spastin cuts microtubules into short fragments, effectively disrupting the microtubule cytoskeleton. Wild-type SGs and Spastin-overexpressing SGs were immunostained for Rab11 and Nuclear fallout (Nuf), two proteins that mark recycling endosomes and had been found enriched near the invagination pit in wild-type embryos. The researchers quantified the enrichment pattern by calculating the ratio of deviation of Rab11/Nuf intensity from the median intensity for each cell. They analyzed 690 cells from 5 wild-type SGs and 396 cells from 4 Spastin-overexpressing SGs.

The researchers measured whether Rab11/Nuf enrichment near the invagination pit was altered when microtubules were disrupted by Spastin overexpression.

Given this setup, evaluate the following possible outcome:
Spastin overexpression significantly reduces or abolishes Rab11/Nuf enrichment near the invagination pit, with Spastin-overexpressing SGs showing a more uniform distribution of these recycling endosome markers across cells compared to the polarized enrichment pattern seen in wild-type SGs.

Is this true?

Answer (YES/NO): YES